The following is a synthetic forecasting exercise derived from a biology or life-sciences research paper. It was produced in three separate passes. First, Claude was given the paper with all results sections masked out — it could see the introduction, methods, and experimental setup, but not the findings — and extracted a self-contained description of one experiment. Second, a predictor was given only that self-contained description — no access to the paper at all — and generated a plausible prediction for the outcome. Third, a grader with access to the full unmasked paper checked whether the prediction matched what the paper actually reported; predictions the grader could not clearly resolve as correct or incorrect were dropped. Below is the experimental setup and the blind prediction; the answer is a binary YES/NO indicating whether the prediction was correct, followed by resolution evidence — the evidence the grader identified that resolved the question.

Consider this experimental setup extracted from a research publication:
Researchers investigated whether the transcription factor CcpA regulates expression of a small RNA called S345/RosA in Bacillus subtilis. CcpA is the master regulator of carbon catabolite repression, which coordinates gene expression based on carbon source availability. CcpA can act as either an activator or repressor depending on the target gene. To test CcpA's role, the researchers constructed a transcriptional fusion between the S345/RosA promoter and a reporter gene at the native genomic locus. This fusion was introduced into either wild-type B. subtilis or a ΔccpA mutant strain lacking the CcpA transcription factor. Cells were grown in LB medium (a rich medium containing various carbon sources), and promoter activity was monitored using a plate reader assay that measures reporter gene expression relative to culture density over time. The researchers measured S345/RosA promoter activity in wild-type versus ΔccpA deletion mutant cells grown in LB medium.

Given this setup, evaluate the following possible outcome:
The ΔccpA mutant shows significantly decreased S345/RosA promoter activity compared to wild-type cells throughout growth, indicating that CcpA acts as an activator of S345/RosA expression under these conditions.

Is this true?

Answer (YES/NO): NO